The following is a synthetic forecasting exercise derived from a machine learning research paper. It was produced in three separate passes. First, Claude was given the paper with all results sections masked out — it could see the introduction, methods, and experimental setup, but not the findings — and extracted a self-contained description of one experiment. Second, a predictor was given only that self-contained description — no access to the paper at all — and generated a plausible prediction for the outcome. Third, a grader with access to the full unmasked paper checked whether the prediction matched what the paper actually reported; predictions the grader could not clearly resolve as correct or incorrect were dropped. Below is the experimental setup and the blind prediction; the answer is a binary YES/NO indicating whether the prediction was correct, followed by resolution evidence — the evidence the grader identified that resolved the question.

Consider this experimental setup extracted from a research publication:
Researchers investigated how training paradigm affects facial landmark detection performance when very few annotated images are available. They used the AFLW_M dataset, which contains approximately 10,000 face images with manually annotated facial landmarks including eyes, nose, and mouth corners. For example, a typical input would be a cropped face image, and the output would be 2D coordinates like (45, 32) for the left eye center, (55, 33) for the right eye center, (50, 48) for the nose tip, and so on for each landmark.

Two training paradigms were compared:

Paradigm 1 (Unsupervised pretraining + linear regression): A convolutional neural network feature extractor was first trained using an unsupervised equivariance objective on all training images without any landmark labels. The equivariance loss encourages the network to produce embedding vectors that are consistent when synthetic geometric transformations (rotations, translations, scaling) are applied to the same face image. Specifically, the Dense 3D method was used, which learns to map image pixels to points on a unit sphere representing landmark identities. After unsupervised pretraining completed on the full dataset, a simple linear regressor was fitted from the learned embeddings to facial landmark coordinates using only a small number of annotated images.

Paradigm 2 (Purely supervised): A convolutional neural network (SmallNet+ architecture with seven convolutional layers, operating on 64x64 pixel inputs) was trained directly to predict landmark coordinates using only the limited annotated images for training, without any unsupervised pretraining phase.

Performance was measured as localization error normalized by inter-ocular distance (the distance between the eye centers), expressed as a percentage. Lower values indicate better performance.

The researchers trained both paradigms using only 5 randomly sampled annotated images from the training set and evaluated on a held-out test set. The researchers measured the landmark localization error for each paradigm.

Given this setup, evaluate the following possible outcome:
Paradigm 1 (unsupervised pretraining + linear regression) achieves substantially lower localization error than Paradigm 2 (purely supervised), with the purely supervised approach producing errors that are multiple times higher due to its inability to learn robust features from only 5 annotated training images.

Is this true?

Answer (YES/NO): NO